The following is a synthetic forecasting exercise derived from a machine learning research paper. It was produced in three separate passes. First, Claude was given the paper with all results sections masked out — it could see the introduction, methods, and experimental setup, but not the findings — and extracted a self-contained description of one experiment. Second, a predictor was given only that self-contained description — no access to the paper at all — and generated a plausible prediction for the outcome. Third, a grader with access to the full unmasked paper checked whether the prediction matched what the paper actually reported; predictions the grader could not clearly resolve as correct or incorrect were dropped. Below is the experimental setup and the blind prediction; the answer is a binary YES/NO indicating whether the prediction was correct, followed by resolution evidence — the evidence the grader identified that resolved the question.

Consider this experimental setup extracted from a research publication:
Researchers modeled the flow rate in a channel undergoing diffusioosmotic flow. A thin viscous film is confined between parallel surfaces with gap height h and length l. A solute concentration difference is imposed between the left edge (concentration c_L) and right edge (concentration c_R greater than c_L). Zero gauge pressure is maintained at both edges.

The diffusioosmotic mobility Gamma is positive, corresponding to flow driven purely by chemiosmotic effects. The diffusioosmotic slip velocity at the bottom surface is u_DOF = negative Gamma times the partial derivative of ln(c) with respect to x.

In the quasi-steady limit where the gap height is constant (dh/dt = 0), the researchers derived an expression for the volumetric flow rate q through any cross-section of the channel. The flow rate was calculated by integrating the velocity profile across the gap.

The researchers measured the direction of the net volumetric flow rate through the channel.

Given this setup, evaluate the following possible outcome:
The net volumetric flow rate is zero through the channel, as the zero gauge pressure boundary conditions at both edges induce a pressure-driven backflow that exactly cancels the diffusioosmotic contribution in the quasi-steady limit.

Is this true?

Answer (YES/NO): NO